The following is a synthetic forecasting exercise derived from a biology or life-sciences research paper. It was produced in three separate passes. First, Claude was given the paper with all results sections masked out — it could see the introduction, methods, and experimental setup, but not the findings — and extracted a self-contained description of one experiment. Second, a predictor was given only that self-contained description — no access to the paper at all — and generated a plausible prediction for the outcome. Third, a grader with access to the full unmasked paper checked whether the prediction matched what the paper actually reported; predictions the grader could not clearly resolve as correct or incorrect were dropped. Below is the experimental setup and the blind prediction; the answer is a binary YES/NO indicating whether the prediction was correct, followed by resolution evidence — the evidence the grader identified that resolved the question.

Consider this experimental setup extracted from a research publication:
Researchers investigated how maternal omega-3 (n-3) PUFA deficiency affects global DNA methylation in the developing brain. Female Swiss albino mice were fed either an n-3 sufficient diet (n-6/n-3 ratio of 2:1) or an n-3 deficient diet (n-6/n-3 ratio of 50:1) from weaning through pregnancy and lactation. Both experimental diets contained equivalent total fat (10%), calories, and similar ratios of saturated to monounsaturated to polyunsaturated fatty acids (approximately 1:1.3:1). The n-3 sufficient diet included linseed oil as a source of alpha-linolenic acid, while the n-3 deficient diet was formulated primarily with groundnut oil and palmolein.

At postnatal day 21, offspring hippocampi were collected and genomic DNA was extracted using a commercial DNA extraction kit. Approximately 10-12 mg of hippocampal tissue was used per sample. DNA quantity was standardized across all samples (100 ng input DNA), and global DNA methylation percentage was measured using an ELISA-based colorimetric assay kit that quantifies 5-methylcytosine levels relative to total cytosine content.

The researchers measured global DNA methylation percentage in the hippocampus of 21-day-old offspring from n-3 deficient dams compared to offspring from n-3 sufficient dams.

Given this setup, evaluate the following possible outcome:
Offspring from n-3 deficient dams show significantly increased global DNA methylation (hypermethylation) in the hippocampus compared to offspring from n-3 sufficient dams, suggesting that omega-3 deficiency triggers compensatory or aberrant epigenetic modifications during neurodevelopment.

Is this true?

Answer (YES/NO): NO